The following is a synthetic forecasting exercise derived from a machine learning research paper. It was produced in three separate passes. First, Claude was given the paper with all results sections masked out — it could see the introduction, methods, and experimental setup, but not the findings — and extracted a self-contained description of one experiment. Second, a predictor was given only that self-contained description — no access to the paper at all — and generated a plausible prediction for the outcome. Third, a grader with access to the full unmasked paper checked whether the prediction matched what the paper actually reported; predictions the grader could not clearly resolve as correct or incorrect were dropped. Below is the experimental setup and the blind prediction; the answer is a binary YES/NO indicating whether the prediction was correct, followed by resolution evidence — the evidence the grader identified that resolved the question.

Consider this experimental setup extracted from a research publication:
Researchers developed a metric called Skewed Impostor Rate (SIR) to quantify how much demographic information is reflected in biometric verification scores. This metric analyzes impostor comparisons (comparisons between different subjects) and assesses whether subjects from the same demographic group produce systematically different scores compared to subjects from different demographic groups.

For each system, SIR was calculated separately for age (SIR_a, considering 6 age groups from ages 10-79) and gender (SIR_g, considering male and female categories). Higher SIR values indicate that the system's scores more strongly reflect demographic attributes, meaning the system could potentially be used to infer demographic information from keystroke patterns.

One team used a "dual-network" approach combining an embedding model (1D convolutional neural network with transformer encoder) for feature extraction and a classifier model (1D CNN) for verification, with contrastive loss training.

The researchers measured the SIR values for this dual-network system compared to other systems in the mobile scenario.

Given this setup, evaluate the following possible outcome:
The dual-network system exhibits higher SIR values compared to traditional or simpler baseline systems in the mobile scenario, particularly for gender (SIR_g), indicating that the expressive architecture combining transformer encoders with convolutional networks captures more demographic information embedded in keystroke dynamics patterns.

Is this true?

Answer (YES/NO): YES